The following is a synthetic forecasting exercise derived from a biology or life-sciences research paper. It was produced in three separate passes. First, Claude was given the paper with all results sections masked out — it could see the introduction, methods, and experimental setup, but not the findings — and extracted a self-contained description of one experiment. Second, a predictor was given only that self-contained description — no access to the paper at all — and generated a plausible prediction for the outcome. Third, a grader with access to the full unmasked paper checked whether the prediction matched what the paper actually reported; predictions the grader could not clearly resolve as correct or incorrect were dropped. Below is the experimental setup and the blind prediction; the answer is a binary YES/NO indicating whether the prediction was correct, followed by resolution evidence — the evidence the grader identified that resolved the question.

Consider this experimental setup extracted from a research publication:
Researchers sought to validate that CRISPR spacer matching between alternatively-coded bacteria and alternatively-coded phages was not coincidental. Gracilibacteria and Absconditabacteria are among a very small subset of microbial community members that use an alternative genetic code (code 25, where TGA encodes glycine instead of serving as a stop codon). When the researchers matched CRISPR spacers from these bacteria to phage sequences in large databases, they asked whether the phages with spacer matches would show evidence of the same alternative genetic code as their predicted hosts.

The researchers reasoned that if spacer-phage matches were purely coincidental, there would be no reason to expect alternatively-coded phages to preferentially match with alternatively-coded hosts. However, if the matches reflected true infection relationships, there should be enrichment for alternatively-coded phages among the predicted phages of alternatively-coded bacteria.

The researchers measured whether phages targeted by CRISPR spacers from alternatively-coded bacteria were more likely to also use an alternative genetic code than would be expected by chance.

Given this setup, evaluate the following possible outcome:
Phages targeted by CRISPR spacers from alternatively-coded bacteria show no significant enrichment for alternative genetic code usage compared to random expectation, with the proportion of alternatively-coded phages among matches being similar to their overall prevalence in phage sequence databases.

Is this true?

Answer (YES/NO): NO